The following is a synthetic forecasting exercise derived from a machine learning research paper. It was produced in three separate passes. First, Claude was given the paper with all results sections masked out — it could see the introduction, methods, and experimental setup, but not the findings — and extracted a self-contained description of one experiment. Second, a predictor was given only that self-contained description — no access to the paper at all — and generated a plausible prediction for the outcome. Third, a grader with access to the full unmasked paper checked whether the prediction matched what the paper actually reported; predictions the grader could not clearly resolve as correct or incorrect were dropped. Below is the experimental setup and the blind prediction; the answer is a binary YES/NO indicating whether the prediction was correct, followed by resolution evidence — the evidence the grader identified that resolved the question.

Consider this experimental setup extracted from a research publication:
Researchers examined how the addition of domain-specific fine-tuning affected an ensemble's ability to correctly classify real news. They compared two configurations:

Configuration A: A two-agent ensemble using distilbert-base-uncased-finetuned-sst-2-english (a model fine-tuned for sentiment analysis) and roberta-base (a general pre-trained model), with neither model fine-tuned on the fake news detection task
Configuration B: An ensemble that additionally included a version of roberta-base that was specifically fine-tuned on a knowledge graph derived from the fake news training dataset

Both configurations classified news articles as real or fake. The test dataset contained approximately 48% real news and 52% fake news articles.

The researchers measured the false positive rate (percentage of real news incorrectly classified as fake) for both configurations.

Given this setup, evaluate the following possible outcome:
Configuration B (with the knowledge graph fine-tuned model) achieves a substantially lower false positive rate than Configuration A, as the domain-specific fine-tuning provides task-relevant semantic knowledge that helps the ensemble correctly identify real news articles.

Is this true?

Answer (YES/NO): YES